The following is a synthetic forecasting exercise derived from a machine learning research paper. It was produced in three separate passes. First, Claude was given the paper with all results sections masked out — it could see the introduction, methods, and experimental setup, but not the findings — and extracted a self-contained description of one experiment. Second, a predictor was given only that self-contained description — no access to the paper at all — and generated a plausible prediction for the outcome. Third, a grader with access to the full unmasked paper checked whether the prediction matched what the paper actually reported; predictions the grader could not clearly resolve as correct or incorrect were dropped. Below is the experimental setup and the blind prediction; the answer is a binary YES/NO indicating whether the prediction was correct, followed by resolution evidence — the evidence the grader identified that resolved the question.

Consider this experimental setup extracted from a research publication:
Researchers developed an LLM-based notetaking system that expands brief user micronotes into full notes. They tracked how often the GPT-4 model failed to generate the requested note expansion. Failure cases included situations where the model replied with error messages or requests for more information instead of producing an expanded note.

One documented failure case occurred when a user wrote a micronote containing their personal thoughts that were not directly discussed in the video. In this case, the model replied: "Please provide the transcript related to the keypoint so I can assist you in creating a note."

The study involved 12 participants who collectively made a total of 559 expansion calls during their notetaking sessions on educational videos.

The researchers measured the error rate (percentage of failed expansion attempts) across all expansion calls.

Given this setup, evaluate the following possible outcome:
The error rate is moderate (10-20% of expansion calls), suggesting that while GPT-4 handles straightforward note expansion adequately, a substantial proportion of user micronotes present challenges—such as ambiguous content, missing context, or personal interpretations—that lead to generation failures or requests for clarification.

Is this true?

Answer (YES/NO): NO